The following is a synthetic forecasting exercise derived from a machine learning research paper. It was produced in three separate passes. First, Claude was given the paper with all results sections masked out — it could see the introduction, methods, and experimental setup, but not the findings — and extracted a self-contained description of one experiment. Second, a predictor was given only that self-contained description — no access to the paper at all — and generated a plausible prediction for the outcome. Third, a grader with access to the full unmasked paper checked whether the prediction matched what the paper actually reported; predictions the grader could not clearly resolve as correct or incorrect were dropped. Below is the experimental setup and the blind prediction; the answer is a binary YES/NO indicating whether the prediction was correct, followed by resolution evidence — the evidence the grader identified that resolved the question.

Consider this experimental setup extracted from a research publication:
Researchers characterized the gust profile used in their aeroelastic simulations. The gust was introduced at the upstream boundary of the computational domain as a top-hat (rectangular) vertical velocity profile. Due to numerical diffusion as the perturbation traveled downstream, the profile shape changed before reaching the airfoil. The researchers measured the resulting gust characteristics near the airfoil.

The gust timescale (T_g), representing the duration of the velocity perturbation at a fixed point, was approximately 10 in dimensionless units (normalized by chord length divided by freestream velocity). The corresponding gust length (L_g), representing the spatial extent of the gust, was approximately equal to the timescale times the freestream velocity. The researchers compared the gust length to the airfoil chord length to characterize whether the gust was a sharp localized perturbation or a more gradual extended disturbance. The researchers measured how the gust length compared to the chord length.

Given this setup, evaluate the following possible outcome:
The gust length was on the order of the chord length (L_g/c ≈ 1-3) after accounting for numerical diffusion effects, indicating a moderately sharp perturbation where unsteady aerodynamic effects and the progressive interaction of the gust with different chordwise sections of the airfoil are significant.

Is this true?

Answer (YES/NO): NO